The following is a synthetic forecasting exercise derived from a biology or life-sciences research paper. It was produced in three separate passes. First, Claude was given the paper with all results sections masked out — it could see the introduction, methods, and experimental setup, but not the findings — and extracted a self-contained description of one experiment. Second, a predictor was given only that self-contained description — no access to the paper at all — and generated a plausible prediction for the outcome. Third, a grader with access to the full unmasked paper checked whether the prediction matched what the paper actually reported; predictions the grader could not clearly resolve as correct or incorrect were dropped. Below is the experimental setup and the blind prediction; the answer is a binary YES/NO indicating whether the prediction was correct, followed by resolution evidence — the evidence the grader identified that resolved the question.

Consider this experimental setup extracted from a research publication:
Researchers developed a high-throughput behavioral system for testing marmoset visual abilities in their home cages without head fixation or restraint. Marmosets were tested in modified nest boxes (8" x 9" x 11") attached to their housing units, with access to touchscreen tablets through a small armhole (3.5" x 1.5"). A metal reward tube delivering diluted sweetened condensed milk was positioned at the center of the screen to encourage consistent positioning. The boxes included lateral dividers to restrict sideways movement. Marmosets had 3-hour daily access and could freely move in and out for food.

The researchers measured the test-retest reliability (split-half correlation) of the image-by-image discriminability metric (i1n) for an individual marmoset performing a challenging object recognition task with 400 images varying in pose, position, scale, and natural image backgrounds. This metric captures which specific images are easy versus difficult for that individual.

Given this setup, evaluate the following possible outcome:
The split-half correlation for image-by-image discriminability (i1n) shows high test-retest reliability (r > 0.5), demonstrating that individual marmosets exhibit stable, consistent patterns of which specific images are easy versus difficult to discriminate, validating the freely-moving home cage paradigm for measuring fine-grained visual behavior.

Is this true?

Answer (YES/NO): YES